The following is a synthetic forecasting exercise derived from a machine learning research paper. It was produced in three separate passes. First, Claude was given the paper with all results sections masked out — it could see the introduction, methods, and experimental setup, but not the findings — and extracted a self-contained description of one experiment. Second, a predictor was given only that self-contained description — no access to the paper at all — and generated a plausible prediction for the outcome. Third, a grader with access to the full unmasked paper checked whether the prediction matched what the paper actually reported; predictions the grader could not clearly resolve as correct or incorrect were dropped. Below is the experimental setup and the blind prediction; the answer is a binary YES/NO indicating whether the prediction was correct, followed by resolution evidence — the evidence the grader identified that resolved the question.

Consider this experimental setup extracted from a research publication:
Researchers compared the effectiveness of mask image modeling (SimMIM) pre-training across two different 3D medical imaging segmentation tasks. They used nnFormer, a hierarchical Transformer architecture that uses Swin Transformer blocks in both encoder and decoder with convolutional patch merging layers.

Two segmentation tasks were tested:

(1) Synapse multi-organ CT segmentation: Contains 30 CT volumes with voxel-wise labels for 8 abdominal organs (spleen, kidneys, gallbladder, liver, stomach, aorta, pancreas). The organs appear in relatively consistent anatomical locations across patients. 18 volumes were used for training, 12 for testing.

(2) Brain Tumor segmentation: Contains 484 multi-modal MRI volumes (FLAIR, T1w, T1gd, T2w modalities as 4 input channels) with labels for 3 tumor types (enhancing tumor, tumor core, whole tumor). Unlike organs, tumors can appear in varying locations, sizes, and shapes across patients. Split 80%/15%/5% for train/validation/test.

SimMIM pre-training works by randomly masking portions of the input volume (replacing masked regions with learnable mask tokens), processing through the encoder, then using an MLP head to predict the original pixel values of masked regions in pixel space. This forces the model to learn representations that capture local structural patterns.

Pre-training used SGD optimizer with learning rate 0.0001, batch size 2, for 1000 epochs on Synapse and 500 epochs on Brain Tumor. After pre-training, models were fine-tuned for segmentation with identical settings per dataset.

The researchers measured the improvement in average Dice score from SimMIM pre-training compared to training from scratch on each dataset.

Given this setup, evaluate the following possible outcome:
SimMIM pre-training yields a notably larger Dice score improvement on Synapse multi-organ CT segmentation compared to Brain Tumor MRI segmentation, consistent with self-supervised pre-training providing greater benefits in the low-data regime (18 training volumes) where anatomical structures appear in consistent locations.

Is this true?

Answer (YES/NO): YES